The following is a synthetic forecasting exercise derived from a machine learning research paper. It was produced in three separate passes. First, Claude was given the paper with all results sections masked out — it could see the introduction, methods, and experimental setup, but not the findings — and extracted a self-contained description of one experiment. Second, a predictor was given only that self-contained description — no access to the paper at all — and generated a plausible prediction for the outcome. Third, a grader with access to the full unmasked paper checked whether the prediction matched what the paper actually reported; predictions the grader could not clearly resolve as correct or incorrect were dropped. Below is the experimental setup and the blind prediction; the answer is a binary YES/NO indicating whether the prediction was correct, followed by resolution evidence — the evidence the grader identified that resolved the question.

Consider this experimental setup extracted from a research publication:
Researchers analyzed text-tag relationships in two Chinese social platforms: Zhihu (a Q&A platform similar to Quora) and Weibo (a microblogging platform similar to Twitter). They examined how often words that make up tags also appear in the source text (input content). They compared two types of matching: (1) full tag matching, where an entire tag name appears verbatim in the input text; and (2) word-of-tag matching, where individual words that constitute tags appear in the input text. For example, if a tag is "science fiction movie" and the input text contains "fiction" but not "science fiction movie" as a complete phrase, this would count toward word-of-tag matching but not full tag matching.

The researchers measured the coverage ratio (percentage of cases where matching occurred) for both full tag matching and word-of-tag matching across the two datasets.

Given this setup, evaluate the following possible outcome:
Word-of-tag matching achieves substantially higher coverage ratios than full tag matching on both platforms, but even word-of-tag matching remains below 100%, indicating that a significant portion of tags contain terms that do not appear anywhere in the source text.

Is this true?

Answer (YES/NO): YES